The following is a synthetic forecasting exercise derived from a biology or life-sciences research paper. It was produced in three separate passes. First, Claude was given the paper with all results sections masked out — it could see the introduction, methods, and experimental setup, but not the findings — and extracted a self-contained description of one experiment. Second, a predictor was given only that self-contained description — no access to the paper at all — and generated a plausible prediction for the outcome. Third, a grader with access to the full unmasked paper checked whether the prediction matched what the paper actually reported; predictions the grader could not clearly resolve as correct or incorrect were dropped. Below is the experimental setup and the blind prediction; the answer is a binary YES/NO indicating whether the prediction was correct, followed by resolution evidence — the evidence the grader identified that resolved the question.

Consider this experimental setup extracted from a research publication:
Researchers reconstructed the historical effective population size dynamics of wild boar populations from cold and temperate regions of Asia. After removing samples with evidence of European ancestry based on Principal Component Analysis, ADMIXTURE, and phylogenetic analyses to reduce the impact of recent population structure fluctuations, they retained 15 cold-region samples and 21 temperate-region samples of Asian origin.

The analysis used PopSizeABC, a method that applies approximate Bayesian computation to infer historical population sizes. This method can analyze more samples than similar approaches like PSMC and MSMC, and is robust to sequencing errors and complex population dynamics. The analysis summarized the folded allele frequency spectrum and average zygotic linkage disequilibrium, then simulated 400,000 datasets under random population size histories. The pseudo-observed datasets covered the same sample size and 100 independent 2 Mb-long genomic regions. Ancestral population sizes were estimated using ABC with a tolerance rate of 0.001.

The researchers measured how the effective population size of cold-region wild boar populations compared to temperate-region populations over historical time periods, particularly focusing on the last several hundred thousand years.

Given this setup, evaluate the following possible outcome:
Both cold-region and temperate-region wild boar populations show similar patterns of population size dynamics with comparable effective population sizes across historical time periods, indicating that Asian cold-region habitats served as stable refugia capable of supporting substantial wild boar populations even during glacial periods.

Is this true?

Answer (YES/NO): NO